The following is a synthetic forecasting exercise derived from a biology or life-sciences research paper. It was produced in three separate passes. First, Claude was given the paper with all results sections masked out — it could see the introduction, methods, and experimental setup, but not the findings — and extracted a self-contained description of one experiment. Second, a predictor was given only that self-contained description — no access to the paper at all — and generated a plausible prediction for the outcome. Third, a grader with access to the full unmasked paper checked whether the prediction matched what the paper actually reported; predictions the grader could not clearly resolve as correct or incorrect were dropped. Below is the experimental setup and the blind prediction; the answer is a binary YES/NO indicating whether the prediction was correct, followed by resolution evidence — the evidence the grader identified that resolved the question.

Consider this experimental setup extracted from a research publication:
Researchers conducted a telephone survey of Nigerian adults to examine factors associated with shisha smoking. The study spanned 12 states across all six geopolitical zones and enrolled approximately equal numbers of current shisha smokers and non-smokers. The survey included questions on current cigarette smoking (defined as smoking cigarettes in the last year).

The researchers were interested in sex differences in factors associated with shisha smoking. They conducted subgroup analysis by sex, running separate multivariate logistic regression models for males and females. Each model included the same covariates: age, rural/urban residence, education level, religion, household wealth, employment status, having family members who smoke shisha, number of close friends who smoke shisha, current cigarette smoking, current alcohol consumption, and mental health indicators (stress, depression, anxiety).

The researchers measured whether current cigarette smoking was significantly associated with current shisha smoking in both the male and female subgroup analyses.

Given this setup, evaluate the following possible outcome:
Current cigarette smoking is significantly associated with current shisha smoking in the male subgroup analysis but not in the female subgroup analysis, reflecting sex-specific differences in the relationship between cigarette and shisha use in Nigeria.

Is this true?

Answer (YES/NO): NO